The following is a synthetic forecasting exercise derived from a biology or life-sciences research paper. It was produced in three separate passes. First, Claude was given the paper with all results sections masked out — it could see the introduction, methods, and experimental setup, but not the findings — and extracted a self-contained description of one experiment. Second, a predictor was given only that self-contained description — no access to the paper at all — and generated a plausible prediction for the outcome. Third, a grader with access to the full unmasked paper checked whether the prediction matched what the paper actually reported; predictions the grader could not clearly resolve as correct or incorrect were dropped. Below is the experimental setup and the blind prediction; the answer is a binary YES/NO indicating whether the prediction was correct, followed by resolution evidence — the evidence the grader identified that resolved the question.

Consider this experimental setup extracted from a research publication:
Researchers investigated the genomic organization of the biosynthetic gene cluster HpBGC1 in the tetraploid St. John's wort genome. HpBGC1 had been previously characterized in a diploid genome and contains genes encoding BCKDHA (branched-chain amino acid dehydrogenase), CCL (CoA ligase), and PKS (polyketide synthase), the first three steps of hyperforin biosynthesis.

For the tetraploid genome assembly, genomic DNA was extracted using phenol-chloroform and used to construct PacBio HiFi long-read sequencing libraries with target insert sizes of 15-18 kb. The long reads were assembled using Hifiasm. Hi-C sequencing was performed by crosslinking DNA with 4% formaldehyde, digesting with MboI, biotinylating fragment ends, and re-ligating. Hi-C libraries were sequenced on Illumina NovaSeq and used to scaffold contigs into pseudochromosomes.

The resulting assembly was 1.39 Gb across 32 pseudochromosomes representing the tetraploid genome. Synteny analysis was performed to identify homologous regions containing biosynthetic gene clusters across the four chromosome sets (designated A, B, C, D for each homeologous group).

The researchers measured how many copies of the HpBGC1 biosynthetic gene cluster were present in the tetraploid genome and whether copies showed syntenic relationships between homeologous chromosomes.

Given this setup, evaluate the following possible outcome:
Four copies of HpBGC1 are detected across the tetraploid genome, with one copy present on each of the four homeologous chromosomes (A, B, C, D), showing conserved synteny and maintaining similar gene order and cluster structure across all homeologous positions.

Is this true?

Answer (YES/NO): NO